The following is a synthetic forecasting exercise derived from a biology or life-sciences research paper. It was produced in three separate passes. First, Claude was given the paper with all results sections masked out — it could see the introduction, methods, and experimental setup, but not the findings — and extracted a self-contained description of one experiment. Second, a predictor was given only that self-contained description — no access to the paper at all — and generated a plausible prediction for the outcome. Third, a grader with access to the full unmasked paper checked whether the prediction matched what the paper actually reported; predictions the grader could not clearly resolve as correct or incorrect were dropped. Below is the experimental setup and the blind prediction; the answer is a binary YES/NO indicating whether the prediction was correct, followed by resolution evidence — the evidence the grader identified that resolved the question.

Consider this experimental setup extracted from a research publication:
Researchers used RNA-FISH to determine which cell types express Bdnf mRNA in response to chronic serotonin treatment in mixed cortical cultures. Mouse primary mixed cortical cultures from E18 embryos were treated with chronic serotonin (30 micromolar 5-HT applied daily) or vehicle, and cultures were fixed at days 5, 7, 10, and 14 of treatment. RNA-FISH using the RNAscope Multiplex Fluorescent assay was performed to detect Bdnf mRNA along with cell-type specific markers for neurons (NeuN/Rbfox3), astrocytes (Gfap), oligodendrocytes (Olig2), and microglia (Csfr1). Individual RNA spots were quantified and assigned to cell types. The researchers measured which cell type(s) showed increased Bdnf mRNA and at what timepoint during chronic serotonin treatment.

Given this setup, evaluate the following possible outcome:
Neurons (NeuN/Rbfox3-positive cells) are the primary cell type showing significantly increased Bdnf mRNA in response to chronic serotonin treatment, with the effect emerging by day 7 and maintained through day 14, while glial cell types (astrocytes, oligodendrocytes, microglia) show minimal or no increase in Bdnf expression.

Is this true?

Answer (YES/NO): NO